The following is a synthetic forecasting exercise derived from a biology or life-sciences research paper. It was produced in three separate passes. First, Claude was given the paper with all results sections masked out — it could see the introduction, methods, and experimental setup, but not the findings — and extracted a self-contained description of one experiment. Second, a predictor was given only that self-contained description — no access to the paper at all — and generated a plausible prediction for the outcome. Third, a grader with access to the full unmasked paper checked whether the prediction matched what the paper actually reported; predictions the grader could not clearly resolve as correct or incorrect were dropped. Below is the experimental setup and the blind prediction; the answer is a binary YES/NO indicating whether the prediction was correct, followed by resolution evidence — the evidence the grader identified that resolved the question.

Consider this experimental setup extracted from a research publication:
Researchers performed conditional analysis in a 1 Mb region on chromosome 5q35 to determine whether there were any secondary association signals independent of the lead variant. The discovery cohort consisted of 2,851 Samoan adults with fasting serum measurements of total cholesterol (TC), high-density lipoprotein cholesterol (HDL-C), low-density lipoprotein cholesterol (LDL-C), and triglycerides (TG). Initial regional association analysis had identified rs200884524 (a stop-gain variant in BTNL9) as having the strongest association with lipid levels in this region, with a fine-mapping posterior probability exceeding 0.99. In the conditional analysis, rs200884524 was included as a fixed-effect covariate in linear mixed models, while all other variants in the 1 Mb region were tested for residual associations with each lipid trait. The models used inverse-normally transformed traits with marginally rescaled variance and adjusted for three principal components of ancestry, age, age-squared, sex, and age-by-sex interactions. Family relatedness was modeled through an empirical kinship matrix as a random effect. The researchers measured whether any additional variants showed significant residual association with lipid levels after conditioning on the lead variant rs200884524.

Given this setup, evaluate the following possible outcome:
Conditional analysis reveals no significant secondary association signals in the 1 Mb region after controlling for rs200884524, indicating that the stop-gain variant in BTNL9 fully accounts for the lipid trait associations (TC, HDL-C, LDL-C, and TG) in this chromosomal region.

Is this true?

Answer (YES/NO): NO